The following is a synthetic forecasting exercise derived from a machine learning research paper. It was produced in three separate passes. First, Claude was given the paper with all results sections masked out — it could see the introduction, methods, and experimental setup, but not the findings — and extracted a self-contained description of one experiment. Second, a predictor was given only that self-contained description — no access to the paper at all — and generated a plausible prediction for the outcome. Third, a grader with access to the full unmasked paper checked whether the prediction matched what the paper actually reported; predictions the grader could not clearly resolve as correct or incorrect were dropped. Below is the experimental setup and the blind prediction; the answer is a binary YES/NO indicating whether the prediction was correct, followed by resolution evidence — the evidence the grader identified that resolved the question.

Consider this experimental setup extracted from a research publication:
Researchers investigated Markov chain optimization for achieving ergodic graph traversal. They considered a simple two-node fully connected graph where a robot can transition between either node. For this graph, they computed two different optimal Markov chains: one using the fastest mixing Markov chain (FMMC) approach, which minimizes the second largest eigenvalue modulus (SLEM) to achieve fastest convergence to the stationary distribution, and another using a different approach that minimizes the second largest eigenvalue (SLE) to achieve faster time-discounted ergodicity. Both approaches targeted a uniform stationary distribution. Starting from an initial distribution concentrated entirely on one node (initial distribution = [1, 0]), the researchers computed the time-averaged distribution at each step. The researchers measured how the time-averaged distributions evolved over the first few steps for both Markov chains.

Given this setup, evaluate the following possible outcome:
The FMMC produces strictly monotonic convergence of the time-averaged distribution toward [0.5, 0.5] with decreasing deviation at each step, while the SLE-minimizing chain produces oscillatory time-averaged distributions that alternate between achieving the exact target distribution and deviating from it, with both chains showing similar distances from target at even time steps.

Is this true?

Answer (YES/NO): YES